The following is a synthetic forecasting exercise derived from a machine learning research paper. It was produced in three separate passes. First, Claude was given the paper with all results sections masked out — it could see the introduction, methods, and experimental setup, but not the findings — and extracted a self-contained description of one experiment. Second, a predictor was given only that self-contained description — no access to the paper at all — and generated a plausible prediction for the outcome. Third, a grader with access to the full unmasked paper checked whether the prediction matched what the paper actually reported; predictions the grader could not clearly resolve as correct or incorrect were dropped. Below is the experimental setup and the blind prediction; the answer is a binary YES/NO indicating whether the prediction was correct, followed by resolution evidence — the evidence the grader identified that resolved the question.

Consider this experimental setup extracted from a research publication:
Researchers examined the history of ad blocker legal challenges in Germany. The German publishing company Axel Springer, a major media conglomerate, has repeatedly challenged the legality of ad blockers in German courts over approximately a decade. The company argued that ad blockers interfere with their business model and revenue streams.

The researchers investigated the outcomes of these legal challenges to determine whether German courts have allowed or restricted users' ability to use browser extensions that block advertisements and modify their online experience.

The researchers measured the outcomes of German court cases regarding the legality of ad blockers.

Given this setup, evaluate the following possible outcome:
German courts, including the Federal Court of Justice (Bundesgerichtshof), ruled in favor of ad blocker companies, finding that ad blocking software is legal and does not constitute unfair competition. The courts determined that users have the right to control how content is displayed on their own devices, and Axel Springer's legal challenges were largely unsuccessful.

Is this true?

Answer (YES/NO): YES